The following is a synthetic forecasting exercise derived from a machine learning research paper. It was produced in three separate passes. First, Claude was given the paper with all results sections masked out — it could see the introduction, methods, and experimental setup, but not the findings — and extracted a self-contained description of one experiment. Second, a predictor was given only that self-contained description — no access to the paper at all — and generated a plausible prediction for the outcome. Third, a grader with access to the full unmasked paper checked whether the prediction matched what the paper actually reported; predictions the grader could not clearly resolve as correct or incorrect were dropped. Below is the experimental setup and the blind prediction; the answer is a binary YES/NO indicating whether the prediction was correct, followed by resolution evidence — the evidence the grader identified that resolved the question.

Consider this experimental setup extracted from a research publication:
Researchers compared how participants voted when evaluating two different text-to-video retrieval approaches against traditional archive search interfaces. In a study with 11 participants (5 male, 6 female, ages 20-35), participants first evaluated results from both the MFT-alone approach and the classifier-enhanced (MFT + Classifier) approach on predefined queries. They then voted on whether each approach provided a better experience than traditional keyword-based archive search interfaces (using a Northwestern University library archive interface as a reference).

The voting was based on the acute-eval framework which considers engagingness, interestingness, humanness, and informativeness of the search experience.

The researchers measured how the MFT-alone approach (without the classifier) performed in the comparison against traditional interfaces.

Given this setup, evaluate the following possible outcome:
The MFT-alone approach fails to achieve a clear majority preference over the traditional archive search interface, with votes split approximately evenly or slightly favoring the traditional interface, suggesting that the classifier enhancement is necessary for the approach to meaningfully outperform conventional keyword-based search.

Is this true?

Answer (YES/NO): NO